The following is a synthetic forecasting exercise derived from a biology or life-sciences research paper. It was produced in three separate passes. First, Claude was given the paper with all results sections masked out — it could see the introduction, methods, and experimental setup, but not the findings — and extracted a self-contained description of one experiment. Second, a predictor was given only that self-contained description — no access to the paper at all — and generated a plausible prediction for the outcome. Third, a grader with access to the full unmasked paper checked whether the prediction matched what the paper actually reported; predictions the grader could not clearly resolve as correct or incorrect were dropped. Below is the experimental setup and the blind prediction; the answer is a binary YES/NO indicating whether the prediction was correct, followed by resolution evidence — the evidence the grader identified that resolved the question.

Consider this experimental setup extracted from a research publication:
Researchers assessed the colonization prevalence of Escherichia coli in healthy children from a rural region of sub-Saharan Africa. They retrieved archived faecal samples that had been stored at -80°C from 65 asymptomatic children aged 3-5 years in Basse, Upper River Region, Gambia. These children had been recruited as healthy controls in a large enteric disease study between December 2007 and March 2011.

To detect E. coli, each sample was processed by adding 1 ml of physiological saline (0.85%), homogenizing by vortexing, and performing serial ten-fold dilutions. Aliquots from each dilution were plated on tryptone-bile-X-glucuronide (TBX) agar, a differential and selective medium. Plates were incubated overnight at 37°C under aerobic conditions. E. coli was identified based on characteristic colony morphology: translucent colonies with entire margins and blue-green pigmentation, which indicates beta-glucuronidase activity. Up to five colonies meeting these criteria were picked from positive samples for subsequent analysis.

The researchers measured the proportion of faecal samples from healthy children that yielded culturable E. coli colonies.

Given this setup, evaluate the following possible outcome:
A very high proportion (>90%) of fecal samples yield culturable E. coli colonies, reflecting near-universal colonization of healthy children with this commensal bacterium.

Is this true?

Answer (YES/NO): NO